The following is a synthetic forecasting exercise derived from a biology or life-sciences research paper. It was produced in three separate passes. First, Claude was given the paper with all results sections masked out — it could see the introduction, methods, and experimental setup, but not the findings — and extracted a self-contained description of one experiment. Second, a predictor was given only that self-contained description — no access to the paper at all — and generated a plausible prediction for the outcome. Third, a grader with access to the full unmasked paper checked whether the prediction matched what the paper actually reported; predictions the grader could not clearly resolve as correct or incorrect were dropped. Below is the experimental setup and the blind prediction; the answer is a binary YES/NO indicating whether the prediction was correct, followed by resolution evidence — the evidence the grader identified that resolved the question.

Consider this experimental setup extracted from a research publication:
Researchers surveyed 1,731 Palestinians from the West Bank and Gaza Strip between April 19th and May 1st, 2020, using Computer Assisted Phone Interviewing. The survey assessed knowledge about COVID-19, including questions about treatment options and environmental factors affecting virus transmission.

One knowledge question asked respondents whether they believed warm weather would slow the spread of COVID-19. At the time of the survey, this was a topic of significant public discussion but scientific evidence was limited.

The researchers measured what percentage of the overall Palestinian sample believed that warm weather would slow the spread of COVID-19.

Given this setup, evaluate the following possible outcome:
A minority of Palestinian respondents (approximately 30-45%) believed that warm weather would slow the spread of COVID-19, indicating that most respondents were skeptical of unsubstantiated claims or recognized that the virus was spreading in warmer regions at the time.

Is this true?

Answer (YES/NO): YES